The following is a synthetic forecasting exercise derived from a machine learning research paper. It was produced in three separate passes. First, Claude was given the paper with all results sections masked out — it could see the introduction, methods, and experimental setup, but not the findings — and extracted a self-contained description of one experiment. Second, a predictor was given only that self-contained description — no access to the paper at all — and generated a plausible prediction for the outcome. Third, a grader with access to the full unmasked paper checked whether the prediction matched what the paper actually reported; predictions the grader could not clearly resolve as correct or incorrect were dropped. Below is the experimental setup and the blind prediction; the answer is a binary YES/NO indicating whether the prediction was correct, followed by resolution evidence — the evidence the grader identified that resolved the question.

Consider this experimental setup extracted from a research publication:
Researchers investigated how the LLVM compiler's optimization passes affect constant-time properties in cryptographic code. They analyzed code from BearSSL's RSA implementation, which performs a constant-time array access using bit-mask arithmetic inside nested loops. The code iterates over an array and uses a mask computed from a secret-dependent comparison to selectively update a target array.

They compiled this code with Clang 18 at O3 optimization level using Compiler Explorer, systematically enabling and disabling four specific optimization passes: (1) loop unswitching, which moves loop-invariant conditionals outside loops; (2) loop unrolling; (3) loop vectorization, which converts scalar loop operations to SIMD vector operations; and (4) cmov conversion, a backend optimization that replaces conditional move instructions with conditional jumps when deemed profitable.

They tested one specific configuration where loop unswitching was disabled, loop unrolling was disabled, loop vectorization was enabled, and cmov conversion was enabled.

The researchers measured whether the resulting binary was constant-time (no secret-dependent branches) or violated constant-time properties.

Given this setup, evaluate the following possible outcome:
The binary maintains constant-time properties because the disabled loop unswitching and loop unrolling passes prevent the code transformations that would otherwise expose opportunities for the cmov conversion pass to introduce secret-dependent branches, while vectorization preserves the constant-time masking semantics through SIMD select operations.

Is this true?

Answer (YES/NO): NO